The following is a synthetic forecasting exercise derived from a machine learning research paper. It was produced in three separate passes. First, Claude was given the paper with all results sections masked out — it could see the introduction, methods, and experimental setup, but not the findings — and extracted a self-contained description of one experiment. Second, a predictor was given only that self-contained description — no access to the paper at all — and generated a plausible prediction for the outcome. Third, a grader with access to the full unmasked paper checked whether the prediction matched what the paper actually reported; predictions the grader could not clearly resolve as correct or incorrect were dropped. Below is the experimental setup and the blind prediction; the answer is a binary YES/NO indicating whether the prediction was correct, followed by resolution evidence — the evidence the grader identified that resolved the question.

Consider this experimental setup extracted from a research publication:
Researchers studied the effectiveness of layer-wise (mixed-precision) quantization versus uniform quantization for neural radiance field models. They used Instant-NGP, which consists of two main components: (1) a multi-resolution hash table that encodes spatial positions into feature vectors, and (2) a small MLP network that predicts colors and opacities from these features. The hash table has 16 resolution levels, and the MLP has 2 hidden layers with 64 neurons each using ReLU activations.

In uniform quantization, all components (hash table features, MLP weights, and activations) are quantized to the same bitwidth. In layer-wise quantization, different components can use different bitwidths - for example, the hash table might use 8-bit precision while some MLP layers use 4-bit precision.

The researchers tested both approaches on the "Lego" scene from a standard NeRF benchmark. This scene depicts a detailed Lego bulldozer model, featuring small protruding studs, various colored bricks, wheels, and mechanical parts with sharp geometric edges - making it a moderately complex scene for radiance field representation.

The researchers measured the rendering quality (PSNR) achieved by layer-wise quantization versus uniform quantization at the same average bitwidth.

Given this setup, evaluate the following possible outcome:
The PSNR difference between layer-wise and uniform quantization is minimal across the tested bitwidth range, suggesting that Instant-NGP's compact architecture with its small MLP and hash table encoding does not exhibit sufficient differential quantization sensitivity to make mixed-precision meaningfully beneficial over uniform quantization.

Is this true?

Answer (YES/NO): NO